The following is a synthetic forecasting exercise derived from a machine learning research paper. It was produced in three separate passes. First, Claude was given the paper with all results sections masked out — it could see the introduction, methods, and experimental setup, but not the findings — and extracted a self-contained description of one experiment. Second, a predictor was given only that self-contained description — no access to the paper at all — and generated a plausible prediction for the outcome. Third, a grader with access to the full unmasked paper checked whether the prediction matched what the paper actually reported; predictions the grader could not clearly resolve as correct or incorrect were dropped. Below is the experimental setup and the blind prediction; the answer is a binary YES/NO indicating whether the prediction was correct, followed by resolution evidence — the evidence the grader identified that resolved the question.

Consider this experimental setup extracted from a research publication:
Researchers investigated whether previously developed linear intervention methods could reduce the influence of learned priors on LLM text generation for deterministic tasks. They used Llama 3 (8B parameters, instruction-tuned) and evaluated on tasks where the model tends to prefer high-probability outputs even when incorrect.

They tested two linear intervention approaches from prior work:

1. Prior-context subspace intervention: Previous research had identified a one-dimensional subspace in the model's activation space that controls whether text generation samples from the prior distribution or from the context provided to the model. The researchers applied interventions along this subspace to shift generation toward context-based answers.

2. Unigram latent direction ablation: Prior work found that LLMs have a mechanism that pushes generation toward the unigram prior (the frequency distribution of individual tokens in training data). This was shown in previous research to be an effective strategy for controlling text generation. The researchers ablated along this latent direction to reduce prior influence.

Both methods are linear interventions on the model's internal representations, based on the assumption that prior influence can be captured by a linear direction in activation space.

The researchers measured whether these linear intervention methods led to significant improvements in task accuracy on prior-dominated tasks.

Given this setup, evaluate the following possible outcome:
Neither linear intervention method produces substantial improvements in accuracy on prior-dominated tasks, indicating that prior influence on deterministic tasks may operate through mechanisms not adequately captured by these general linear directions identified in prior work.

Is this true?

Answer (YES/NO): YES